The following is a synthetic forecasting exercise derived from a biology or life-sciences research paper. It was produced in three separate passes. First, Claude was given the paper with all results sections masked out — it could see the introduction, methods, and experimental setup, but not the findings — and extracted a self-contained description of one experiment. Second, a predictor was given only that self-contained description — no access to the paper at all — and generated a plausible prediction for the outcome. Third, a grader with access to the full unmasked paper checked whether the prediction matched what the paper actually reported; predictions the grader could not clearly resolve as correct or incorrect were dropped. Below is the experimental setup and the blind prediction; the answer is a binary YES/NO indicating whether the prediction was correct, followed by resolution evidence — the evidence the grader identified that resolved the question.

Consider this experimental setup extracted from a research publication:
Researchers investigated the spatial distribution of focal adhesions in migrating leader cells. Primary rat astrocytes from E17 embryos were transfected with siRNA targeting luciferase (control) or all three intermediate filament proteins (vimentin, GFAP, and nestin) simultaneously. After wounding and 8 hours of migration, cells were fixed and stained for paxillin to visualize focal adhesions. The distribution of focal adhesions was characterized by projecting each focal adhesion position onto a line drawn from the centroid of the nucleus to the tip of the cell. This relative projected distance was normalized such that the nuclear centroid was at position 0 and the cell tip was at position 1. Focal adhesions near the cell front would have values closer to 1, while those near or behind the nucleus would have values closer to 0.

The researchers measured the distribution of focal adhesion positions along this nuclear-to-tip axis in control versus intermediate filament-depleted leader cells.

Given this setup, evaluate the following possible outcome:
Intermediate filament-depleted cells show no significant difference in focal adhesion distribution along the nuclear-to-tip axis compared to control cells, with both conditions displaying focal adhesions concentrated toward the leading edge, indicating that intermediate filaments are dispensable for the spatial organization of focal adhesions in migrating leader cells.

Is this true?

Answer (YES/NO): NO